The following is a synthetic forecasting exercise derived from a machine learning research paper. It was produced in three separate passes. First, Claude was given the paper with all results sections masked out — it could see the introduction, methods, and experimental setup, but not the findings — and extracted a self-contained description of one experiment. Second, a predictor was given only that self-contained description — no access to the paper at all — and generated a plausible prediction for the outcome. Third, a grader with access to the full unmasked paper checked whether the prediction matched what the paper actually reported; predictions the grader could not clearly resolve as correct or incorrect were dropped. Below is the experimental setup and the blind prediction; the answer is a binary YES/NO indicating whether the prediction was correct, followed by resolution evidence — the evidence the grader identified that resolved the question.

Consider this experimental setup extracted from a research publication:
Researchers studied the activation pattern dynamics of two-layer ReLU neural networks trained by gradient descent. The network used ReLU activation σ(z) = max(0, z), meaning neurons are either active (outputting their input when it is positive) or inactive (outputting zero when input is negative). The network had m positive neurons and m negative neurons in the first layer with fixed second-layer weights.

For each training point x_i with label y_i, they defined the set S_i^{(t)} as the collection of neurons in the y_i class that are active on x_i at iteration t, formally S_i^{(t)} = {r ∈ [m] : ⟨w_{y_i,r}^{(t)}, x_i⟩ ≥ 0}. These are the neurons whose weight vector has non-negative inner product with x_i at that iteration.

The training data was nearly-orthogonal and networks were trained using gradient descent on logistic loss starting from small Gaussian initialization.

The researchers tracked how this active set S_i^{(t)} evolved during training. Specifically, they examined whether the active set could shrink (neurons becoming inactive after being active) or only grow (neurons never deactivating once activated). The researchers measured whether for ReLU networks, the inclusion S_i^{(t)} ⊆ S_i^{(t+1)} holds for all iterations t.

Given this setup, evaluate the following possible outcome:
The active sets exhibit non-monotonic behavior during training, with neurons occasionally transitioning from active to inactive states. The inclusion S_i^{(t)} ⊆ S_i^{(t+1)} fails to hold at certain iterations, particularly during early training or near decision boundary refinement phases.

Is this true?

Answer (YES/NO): NO